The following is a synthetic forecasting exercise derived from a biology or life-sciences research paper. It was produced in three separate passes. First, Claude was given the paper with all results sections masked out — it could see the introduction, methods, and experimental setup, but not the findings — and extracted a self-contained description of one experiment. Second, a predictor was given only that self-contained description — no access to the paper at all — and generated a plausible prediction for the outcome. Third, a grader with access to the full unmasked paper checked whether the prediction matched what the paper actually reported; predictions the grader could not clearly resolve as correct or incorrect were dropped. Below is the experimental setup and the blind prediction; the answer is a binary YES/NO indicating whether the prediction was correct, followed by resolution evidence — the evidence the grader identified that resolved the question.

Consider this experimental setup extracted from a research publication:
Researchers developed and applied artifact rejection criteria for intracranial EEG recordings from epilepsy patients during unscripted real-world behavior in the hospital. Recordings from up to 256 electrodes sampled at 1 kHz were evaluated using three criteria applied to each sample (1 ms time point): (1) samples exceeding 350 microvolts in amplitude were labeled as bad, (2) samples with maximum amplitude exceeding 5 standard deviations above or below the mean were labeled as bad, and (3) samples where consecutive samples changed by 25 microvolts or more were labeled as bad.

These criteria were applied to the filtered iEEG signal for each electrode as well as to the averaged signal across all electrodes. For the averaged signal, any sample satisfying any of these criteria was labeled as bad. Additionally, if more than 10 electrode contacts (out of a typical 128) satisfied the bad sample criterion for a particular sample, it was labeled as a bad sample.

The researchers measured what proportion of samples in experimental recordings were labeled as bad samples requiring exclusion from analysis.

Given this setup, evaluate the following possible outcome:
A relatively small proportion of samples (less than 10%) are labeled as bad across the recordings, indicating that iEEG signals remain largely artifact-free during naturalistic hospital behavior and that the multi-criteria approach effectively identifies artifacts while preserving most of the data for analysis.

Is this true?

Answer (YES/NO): YES